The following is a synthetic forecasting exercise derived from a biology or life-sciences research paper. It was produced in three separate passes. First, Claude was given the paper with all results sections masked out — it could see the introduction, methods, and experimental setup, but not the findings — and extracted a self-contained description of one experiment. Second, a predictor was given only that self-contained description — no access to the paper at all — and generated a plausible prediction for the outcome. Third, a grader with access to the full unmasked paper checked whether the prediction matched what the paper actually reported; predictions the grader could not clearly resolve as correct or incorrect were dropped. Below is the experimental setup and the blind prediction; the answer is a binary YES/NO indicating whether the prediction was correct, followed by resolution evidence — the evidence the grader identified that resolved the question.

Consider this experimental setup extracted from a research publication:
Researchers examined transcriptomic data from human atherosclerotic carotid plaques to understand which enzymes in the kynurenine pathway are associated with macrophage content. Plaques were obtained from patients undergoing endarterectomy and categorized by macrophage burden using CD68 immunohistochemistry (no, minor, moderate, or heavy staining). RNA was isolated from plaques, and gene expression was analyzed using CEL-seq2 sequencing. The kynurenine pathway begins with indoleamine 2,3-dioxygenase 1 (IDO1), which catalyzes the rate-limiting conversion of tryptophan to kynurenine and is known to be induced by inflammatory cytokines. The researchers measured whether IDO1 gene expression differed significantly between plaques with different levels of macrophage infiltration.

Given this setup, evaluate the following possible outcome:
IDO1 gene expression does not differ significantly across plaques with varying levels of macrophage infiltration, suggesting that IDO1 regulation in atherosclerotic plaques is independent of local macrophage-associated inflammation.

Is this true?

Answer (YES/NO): YES